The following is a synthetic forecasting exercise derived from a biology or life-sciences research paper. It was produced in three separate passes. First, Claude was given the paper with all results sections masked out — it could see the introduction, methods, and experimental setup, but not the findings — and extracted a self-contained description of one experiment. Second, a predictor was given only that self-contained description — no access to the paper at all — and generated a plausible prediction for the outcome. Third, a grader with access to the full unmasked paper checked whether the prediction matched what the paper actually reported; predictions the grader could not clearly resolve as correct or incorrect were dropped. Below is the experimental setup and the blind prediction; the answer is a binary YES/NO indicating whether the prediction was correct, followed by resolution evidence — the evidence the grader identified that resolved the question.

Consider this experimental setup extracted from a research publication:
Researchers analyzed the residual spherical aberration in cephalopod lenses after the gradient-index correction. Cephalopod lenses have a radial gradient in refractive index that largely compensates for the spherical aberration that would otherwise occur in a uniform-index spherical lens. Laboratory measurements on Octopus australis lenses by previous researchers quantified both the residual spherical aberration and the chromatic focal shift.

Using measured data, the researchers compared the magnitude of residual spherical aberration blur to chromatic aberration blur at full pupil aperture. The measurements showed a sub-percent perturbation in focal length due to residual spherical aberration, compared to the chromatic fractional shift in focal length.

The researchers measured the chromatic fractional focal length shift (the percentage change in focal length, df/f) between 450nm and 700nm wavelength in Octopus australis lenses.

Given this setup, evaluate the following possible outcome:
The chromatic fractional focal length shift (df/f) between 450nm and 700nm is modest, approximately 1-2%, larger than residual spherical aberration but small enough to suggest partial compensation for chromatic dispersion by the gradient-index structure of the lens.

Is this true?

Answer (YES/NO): NO